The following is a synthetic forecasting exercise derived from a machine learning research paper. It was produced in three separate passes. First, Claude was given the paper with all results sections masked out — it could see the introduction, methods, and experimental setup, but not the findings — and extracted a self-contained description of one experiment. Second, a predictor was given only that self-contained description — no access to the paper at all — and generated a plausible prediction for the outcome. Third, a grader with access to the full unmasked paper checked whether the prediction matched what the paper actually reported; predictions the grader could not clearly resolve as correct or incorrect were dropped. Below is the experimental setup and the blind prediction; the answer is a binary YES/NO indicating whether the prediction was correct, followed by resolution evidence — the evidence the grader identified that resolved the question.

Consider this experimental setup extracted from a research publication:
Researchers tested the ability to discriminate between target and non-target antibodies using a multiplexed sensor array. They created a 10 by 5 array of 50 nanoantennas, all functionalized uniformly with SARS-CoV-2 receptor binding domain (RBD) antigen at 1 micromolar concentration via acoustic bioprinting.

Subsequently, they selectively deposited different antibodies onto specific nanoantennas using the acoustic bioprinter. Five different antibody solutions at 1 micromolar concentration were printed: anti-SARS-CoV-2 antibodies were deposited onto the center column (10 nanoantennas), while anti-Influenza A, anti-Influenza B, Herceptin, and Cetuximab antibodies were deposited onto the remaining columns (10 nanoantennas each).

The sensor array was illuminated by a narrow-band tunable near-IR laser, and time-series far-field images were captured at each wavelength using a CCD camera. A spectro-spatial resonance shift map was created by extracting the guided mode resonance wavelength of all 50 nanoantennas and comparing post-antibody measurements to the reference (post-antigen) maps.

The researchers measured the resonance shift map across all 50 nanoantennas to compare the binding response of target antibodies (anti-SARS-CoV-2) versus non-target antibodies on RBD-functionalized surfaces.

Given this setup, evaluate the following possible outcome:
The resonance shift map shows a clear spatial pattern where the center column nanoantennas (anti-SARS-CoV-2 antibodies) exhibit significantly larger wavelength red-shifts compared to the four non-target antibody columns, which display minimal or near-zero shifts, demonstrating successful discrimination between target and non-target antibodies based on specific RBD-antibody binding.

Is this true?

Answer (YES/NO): YES